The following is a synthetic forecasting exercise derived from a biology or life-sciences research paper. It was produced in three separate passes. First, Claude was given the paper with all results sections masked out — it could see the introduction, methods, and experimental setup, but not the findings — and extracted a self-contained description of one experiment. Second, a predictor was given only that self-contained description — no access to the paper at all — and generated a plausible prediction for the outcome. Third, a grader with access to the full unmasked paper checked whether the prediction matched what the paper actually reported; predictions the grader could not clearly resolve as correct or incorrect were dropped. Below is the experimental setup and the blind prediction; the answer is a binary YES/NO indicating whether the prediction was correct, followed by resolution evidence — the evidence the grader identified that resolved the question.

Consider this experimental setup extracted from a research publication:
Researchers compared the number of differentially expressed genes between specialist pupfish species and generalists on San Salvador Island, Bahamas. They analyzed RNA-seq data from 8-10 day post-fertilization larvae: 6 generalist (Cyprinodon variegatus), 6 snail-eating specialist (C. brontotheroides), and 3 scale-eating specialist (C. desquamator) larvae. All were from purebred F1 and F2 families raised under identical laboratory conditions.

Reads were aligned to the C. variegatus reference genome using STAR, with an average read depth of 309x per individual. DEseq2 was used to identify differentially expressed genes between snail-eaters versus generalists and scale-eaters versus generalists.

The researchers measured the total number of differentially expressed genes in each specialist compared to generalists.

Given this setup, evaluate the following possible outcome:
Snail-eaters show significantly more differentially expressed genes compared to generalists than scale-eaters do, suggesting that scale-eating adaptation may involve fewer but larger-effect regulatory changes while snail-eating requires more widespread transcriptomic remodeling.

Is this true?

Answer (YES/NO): NO